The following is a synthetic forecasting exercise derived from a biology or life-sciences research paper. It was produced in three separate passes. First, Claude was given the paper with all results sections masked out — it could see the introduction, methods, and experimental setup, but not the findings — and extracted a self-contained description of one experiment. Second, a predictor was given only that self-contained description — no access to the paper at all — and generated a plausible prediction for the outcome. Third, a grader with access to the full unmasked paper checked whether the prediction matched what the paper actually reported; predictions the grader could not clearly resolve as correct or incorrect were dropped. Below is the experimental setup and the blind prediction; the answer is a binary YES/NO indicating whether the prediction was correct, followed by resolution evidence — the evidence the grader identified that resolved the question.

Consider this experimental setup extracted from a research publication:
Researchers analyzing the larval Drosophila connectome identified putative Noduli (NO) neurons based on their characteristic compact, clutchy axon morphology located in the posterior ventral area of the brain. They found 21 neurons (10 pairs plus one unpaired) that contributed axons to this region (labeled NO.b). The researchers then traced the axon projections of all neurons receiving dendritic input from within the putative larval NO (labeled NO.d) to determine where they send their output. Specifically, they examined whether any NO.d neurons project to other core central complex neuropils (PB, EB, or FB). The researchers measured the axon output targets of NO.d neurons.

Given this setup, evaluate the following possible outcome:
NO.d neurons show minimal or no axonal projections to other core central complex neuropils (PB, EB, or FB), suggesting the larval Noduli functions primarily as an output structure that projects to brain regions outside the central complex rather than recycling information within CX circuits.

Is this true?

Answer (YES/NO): YES